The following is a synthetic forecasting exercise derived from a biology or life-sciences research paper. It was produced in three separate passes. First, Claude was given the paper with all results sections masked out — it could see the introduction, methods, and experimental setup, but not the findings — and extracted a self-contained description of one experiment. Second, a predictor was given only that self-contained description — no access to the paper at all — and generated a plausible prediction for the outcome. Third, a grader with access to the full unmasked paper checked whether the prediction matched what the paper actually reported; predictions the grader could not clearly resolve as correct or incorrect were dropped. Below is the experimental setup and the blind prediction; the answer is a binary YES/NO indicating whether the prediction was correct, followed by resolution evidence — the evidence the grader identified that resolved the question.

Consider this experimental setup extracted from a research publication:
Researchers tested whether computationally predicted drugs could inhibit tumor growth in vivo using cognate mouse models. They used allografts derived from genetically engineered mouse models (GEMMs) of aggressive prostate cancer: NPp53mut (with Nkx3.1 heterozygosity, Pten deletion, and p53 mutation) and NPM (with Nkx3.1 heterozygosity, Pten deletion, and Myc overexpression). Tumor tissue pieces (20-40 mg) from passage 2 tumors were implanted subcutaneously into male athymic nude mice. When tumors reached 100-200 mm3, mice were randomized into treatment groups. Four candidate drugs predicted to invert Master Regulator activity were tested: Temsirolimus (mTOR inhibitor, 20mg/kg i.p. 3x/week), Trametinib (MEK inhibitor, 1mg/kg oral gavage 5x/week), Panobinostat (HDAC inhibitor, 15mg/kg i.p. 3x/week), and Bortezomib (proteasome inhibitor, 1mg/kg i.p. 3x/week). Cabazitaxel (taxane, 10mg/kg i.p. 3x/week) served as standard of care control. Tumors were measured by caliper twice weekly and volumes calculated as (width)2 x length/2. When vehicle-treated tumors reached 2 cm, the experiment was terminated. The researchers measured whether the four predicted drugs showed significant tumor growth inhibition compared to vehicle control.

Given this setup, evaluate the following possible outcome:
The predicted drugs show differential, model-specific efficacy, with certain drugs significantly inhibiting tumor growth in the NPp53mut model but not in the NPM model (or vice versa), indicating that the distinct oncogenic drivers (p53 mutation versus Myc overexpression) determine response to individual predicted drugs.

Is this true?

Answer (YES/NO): NO